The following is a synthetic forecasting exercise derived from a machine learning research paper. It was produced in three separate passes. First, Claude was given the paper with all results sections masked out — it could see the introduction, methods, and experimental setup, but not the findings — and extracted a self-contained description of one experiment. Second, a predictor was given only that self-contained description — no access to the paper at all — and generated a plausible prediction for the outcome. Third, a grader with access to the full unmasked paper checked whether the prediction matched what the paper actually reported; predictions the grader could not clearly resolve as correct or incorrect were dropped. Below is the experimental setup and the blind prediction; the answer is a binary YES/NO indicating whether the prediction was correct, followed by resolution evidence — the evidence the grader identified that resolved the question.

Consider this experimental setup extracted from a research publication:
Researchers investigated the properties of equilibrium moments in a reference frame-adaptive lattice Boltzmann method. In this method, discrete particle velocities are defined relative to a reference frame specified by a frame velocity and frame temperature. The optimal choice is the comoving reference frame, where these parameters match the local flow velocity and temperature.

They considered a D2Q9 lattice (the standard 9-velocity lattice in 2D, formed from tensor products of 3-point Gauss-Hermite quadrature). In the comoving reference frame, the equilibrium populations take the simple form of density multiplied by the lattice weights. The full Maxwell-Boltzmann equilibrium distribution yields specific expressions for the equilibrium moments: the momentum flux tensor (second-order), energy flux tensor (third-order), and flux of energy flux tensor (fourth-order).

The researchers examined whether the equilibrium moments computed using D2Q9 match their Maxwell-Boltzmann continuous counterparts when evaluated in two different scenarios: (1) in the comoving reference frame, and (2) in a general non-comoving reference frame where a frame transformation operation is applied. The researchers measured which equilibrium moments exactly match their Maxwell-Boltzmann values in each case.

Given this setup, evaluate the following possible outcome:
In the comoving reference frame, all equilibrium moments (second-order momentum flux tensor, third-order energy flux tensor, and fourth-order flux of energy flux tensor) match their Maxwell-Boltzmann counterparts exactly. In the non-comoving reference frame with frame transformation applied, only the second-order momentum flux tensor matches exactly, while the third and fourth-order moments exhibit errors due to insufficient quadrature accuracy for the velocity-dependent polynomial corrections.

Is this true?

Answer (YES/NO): YES